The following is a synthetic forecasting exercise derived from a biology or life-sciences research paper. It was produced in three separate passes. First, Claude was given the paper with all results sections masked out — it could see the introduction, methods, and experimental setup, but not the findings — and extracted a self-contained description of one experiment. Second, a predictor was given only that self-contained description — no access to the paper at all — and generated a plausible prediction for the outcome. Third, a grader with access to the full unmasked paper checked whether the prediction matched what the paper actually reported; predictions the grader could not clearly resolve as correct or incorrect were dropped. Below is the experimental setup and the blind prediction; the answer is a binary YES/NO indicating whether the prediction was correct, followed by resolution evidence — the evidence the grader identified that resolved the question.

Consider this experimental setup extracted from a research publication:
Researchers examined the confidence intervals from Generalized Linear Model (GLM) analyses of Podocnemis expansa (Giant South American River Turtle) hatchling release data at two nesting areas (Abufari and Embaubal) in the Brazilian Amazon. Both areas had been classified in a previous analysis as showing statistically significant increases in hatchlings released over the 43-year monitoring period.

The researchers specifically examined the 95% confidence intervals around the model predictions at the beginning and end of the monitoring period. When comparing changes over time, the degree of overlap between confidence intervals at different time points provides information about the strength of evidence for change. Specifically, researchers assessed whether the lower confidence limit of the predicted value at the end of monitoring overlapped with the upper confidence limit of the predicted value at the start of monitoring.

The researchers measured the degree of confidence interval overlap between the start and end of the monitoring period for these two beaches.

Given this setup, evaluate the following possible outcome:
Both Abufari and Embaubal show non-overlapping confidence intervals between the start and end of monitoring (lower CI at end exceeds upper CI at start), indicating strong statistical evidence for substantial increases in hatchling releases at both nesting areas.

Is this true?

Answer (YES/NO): NO